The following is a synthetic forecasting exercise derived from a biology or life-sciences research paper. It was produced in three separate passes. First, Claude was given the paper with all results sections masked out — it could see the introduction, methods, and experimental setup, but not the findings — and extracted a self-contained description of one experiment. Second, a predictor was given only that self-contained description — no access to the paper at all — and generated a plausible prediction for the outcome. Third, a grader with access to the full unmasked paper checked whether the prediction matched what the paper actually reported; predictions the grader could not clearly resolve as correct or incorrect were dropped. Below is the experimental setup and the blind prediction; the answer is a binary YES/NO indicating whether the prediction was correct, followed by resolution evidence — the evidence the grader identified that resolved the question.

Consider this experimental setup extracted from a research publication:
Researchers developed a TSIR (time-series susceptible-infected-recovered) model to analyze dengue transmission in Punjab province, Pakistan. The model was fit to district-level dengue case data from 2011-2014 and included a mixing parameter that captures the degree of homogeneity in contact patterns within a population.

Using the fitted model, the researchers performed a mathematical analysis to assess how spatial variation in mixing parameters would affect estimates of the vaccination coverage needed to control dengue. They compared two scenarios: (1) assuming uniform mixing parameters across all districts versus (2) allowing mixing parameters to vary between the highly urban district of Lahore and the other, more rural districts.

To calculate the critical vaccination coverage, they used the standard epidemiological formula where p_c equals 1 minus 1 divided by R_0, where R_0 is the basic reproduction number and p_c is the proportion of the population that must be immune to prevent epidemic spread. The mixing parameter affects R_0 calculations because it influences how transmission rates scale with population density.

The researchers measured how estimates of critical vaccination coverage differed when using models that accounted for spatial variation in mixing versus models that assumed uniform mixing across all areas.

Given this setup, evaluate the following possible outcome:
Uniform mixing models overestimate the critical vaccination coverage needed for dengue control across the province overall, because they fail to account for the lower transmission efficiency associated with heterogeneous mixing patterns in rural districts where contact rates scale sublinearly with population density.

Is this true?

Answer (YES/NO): NO